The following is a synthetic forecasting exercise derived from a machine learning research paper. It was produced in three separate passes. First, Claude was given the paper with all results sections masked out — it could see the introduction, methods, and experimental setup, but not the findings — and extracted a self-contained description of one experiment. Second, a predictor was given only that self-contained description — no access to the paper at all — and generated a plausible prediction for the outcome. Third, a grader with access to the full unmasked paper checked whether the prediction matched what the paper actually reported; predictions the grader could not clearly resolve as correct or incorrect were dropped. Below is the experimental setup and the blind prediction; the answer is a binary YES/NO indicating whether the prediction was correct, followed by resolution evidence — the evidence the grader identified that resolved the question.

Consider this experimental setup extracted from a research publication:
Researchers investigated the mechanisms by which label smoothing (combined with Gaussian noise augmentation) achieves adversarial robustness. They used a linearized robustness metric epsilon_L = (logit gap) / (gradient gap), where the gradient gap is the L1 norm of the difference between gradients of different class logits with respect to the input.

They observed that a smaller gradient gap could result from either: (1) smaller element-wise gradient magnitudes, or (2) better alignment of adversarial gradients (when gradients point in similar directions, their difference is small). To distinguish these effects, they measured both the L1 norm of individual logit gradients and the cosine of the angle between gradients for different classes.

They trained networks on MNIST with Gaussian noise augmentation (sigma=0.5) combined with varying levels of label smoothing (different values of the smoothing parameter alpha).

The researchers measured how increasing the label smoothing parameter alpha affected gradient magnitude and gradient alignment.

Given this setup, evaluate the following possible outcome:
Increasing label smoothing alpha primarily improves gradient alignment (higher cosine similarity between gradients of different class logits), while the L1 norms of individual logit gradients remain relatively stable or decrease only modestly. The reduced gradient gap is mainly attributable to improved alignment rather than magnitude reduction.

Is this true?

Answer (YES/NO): NO